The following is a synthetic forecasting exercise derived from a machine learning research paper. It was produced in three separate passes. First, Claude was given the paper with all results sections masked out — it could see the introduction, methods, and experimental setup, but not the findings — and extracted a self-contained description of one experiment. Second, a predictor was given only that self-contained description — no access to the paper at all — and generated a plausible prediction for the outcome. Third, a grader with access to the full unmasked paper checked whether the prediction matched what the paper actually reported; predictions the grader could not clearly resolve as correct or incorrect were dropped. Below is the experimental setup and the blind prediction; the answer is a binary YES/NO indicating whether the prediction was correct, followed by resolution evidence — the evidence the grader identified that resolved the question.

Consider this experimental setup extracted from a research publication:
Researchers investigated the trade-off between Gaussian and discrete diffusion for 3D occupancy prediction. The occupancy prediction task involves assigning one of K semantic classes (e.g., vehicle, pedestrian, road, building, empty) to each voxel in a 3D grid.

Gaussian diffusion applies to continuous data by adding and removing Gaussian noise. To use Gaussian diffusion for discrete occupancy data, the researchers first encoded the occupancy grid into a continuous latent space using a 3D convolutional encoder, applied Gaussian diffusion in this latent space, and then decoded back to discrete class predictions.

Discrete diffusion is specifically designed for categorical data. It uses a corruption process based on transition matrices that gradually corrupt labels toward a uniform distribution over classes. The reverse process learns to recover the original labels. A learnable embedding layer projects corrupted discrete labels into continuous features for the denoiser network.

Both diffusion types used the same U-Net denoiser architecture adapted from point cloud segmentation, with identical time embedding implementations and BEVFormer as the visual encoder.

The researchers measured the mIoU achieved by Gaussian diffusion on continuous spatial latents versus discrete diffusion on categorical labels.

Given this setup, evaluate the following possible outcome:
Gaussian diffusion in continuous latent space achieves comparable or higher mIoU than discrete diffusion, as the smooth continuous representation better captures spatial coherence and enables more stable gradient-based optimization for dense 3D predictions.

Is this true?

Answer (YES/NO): NO